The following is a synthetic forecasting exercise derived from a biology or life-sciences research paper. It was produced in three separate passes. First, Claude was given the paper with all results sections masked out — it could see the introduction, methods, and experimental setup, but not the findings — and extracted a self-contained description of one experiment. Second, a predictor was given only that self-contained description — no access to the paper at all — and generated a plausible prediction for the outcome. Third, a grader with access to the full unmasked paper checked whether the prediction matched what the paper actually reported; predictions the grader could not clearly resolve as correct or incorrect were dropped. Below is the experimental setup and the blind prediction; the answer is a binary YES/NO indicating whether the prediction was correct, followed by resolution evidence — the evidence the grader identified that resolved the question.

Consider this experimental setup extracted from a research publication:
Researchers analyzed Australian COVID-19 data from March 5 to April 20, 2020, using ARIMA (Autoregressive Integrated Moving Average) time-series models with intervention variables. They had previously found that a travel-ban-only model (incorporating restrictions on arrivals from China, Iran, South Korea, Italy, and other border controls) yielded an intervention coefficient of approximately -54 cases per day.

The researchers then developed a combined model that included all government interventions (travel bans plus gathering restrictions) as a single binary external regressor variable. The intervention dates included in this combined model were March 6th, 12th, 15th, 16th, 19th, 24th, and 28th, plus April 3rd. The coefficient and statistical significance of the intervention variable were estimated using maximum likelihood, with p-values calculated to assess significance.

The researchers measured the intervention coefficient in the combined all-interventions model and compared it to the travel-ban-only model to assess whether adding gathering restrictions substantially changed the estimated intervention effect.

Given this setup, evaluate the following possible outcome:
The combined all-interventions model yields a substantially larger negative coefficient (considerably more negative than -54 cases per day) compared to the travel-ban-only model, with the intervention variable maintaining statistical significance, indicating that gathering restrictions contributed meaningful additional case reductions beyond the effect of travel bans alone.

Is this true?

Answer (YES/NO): NO